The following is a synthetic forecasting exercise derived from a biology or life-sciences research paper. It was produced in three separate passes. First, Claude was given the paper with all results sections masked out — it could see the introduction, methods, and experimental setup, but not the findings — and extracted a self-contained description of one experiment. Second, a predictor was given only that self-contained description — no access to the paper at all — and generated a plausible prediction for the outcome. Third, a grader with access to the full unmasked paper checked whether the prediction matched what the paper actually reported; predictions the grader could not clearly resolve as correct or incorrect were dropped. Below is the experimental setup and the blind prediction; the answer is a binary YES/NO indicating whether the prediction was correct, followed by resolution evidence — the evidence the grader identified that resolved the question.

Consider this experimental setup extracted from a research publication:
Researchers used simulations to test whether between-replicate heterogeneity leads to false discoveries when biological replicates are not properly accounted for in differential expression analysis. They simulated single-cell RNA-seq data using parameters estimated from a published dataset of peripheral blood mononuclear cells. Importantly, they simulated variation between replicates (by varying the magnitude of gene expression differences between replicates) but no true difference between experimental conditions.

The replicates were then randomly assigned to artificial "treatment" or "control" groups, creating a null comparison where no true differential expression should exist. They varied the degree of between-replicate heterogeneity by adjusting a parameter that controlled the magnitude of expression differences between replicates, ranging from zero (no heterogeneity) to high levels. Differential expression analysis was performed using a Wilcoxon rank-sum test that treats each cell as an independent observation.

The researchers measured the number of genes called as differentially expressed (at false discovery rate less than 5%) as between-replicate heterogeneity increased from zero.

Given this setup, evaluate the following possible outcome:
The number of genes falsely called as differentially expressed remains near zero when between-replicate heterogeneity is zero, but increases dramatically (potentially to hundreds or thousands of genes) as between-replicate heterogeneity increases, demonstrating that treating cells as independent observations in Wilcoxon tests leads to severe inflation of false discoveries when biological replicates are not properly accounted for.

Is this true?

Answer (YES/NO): YES